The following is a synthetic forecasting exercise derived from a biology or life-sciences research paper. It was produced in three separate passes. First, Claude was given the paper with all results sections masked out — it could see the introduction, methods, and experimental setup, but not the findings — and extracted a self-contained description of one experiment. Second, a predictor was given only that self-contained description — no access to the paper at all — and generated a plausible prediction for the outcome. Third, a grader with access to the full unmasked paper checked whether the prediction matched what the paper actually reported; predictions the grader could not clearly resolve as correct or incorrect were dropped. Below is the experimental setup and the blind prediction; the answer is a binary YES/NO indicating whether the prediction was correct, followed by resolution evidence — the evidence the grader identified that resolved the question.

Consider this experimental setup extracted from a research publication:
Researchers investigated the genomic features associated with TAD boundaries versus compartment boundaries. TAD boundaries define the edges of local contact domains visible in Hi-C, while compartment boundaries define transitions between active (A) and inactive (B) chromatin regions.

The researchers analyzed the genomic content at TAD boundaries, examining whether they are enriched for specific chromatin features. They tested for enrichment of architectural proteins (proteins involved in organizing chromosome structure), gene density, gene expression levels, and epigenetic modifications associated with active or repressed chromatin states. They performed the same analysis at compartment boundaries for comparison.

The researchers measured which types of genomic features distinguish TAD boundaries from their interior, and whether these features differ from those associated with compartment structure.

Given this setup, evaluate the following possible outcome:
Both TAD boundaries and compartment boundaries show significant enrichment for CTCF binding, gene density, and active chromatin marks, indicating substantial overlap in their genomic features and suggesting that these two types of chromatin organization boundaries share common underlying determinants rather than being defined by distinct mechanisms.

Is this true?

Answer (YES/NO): NO